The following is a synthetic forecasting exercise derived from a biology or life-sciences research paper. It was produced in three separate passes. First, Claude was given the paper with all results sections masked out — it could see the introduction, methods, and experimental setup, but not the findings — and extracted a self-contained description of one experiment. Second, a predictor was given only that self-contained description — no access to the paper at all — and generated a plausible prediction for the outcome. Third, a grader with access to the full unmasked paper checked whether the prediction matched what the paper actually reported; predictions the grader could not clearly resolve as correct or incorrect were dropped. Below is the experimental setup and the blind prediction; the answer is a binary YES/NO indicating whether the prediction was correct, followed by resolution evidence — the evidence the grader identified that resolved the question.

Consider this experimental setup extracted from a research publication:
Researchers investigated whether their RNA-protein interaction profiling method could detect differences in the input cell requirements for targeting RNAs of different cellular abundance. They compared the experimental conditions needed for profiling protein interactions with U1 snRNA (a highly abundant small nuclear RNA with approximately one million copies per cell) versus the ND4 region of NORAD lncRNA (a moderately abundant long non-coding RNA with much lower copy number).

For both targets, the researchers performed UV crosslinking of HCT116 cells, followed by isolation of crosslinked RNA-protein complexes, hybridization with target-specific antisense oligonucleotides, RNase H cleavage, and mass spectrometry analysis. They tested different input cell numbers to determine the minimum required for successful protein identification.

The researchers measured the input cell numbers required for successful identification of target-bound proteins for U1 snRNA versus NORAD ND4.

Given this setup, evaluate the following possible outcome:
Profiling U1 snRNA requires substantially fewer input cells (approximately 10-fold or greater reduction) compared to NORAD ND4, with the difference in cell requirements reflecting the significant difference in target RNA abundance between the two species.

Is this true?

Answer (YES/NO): YES